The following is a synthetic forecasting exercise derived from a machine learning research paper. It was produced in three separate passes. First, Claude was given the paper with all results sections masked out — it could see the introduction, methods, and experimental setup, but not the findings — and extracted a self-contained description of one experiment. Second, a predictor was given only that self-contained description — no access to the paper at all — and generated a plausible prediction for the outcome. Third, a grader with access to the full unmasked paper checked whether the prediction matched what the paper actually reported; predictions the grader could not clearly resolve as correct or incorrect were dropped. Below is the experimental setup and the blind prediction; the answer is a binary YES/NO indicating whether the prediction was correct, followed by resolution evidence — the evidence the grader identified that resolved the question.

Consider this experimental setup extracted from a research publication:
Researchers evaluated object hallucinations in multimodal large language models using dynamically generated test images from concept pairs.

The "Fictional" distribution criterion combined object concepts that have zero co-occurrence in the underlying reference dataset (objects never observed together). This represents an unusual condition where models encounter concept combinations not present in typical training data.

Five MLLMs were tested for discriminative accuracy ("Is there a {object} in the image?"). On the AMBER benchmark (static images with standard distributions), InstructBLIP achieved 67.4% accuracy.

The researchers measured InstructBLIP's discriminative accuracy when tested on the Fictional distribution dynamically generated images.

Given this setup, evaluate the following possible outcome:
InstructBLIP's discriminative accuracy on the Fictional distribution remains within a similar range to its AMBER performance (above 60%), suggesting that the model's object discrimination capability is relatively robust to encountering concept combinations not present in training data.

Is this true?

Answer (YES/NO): NO